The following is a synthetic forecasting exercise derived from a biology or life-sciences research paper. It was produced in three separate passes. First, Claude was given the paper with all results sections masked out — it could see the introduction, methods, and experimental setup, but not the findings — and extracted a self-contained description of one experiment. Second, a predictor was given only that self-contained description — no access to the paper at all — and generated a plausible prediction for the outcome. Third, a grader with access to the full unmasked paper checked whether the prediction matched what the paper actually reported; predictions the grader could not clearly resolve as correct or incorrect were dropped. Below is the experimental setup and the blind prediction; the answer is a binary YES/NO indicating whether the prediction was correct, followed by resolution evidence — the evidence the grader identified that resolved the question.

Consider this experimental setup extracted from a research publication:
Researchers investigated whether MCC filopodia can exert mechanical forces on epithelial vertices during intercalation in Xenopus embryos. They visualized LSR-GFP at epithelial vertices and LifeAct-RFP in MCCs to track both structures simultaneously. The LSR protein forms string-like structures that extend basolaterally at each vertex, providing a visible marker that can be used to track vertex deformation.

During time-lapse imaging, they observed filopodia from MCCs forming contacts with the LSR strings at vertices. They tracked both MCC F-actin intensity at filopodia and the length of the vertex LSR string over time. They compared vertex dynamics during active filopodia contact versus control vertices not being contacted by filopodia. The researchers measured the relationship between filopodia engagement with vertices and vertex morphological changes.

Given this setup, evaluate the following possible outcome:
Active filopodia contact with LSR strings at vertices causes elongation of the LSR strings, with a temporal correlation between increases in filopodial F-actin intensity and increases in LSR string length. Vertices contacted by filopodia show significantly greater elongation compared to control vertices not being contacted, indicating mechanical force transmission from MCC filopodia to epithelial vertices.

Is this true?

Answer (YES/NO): YES